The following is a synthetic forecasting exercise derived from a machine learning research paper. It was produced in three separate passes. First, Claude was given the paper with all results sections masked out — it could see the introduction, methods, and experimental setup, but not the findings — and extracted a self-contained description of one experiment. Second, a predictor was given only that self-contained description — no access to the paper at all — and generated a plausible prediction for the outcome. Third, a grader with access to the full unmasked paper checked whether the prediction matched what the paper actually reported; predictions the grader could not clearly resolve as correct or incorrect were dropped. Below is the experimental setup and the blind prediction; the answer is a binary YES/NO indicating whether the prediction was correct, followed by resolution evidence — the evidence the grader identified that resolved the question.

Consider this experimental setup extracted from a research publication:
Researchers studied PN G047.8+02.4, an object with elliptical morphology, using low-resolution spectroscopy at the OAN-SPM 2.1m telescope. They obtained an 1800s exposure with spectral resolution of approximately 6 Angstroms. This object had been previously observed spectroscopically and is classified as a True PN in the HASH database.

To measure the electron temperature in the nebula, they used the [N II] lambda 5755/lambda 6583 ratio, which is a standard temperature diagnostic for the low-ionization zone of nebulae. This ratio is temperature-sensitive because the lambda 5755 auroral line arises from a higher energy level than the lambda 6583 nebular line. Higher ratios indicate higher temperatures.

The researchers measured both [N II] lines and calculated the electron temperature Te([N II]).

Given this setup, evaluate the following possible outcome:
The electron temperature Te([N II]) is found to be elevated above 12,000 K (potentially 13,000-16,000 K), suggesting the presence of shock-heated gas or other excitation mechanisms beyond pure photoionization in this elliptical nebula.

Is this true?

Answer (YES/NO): NO